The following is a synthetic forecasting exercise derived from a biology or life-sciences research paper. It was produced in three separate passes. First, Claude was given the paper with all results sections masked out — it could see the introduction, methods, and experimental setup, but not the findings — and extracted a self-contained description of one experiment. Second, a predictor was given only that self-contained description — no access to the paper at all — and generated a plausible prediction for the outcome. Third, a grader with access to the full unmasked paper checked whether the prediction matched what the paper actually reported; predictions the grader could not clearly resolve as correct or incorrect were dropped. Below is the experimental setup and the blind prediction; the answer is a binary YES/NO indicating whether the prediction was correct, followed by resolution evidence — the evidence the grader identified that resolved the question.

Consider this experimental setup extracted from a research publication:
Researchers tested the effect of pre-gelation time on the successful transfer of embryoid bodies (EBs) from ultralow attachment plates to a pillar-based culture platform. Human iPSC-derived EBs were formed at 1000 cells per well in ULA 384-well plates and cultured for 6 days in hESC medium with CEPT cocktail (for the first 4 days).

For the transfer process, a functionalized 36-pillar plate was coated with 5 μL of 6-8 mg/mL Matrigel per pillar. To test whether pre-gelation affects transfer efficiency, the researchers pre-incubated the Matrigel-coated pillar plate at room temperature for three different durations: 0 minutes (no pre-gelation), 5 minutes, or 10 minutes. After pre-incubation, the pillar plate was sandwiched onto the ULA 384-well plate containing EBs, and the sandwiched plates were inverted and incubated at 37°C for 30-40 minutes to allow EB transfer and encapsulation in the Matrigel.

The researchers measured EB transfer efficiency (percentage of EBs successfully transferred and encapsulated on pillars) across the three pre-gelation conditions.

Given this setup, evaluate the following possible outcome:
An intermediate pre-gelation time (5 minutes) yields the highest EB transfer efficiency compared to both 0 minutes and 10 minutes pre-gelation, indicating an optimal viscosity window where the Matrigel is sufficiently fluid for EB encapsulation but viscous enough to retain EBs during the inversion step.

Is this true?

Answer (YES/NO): NO